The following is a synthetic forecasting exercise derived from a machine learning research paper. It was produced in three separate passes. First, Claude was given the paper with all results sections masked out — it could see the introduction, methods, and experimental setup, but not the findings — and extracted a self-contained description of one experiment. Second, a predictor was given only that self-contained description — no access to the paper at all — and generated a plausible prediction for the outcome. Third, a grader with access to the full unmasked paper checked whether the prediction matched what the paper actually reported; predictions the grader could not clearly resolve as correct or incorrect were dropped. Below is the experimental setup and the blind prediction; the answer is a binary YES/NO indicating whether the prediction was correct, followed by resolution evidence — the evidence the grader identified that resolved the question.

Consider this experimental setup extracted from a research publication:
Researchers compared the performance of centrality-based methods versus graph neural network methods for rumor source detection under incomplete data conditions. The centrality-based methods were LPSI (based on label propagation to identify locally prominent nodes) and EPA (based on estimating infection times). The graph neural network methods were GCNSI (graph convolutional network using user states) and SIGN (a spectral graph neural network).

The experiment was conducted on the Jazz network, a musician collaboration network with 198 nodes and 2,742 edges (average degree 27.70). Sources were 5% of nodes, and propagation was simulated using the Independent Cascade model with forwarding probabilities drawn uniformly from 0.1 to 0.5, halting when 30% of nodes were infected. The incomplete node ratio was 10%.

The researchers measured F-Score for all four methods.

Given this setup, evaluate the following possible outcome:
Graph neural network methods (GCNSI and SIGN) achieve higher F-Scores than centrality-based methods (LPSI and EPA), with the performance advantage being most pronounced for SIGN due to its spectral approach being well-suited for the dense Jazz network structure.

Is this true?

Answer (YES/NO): NO